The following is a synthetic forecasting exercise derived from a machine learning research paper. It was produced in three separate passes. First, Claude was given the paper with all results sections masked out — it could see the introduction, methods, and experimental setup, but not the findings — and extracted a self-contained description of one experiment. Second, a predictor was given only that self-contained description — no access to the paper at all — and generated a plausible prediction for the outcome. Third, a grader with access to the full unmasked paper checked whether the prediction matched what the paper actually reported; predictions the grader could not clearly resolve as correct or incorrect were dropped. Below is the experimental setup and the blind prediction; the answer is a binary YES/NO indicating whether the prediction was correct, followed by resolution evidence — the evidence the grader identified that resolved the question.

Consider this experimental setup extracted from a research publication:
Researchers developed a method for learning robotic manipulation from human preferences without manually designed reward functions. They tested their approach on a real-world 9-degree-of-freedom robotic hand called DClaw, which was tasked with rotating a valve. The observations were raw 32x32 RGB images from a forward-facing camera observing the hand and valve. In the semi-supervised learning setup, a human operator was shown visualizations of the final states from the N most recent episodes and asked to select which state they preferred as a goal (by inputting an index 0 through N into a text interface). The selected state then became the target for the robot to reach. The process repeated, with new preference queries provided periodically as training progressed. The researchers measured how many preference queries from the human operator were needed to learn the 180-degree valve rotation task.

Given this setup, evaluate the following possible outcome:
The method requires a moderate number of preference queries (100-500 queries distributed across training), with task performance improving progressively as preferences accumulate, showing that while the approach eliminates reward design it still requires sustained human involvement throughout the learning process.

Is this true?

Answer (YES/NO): NO